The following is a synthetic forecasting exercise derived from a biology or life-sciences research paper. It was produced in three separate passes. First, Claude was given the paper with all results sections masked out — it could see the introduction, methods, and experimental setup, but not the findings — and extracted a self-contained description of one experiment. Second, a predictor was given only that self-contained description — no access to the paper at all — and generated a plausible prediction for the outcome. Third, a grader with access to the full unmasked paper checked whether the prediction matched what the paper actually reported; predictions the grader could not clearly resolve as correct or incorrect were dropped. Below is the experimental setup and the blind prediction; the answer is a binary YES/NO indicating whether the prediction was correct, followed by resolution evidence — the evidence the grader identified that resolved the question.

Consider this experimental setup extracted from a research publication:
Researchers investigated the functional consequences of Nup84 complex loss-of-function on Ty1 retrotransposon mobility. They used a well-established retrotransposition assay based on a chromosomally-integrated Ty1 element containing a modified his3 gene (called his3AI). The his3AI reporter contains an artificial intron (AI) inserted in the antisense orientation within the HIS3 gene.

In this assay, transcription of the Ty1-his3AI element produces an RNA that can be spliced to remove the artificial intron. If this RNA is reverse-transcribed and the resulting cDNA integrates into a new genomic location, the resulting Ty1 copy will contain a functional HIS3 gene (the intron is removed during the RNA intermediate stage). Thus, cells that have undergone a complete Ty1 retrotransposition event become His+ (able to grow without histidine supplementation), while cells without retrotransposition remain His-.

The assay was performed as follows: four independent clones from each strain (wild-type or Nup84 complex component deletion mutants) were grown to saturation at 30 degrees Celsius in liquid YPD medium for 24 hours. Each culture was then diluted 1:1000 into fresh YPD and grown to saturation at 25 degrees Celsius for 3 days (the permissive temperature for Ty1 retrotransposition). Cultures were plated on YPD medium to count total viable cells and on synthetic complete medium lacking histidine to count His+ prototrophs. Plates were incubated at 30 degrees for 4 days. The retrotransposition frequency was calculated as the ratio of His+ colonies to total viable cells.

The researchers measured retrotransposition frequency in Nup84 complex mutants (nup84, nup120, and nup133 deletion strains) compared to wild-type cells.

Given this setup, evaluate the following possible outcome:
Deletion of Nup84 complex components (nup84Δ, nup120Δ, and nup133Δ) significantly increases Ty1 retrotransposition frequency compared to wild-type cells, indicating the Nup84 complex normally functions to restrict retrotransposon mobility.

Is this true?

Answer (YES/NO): YES